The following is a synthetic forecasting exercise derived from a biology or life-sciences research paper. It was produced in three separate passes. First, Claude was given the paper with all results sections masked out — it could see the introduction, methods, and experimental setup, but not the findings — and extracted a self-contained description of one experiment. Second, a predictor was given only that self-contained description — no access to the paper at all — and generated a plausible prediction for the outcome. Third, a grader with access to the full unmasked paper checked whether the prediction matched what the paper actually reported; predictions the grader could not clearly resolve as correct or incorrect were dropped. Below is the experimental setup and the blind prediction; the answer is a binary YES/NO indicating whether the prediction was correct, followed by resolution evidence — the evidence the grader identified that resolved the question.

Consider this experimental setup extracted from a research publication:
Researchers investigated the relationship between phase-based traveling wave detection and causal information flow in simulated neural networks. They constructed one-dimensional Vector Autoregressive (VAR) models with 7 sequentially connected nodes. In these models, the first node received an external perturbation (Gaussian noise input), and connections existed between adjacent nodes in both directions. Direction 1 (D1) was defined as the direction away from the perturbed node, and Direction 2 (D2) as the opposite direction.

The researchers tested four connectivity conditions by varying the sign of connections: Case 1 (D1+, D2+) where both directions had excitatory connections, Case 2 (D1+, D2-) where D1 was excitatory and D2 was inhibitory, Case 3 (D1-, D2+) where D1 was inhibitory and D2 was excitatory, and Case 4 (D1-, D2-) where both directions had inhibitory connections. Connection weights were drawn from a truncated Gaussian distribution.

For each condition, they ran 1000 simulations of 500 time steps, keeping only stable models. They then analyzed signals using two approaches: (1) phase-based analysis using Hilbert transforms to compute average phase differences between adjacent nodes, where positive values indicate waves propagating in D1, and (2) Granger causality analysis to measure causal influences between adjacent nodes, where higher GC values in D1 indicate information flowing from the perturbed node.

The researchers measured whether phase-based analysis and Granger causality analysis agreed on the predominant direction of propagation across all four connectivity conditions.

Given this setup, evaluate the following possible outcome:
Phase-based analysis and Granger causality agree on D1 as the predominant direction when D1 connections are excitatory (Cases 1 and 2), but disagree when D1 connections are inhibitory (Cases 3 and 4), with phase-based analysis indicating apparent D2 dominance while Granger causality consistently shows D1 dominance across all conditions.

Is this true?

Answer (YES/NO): NO